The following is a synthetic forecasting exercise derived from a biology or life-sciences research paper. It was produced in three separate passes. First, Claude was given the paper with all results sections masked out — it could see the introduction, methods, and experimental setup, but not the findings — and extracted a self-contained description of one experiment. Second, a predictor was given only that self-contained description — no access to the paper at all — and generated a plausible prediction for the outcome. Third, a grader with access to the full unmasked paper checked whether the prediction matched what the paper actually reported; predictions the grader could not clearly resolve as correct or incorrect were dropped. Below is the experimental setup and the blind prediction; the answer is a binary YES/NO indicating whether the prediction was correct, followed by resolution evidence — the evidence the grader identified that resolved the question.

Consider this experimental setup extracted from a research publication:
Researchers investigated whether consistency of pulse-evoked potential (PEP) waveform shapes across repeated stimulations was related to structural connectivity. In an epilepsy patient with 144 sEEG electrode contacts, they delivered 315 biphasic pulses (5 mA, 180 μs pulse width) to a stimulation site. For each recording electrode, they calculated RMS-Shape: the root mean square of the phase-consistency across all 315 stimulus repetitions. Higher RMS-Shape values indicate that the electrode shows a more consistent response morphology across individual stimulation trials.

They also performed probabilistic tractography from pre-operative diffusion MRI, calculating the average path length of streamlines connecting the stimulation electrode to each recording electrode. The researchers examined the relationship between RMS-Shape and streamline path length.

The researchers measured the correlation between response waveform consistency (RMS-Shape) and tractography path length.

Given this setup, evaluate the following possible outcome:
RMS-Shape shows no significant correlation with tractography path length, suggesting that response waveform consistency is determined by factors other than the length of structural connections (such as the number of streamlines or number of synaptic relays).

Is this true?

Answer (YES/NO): NO